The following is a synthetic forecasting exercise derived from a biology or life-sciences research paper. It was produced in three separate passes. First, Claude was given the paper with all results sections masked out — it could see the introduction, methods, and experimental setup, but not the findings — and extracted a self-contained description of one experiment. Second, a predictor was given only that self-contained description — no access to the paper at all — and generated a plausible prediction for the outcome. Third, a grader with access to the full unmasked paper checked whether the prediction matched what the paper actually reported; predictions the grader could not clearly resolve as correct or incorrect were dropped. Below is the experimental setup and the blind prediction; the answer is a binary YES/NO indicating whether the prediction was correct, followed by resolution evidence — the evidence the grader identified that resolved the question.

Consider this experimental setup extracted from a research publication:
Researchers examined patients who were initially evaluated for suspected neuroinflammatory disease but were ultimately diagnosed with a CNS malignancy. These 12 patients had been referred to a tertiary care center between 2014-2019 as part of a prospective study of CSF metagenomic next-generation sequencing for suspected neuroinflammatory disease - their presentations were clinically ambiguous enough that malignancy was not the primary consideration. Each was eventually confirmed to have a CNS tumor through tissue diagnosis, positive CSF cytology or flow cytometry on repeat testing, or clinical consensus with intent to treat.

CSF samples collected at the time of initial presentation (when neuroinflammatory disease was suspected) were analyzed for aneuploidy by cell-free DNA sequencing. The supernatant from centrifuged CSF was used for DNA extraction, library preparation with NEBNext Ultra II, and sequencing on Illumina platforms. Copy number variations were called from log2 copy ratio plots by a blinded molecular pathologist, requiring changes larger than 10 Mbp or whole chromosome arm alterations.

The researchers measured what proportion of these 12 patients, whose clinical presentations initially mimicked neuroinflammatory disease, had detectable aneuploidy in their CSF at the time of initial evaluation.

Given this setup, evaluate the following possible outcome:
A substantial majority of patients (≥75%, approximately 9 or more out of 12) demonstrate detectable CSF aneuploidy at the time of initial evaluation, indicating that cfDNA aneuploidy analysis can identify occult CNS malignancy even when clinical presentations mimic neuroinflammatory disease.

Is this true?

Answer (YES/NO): NO